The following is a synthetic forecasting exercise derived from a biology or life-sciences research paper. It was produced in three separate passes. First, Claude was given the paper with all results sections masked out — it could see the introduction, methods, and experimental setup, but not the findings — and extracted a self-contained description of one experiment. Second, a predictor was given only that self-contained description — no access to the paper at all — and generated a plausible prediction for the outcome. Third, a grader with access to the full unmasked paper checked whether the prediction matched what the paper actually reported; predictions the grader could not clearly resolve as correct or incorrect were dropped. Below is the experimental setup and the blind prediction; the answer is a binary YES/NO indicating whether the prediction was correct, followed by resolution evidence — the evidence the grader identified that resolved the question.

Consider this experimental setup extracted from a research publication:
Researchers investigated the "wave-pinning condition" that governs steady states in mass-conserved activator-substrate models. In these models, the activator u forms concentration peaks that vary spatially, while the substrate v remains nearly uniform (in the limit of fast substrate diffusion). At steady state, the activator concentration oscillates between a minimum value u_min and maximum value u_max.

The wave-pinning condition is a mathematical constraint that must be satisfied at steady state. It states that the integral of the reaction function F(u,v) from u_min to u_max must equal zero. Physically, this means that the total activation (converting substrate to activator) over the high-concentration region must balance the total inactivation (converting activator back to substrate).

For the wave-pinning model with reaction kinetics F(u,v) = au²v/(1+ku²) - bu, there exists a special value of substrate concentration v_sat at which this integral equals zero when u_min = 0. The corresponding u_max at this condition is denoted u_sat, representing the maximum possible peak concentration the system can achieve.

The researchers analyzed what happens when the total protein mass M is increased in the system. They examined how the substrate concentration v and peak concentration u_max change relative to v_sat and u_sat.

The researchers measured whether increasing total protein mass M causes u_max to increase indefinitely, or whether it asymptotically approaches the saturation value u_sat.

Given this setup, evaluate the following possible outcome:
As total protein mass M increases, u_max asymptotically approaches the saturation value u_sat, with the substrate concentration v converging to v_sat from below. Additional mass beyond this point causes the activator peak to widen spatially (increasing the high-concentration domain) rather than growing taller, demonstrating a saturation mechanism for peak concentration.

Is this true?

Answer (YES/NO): YES